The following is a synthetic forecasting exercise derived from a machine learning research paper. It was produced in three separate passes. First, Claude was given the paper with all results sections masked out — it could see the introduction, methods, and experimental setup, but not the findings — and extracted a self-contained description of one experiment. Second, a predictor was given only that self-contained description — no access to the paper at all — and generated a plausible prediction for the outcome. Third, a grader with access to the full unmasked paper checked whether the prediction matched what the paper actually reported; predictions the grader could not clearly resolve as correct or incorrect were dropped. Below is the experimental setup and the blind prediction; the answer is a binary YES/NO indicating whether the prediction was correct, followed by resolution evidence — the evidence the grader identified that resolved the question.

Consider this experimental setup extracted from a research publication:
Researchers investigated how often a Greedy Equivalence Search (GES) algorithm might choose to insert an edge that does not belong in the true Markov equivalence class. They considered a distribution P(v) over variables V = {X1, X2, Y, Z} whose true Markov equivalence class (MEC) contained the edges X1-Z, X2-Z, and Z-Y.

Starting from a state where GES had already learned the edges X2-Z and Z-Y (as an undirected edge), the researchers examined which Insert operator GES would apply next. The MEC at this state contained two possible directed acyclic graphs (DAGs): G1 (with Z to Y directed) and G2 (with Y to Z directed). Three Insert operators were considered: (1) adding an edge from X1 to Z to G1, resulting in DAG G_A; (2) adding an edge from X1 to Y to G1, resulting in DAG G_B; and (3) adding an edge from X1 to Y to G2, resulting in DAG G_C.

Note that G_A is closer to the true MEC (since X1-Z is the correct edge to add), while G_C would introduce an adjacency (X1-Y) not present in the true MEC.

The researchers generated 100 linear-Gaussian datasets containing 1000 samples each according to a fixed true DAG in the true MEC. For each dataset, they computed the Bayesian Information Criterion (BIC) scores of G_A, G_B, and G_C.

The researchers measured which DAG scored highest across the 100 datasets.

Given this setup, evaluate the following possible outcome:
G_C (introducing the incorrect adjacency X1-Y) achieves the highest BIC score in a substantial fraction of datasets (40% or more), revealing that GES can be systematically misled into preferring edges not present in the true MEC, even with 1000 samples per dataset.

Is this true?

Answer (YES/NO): NO